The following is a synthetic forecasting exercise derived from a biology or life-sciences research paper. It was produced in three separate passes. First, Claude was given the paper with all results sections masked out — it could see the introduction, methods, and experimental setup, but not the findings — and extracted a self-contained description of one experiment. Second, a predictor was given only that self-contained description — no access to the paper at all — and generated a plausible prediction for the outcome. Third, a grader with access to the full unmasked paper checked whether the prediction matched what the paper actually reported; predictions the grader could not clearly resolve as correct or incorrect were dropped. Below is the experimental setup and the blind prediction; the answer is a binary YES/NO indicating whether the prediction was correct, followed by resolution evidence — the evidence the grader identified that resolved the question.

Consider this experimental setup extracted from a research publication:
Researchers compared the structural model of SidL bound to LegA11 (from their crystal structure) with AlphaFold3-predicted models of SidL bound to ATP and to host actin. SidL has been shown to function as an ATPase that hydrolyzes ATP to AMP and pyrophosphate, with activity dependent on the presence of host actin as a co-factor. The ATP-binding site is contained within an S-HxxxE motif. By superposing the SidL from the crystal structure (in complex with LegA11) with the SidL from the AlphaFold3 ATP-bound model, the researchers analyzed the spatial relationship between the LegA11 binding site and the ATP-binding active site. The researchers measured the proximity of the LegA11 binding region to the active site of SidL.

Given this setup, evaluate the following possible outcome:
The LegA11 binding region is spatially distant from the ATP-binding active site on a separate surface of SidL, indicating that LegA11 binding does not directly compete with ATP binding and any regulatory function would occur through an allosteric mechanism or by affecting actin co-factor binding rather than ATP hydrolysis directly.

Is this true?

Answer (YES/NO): YES